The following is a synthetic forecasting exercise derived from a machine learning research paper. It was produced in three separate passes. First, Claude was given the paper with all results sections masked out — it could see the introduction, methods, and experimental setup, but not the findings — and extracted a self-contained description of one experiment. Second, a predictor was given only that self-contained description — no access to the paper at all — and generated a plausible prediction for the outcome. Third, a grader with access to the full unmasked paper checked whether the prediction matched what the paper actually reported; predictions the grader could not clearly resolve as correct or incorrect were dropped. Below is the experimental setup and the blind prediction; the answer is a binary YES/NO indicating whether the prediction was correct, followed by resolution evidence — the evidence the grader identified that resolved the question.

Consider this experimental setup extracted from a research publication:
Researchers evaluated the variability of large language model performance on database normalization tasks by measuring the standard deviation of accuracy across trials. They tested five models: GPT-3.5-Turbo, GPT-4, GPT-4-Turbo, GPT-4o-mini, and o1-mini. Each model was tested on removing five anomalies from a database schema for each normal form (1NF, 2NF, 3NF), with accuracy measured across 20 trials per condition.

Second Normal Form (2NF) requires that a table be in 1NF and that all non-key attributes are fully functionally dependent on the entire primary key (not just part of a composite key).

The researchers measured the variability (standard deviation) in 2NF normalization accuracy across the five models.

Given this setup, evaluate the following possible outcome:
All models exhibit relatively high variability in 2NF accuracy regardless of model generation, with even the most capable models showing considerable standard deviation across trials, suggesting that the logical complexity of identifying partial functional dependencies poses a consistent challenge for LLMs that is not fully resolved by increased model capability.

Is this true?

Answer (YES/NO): NO